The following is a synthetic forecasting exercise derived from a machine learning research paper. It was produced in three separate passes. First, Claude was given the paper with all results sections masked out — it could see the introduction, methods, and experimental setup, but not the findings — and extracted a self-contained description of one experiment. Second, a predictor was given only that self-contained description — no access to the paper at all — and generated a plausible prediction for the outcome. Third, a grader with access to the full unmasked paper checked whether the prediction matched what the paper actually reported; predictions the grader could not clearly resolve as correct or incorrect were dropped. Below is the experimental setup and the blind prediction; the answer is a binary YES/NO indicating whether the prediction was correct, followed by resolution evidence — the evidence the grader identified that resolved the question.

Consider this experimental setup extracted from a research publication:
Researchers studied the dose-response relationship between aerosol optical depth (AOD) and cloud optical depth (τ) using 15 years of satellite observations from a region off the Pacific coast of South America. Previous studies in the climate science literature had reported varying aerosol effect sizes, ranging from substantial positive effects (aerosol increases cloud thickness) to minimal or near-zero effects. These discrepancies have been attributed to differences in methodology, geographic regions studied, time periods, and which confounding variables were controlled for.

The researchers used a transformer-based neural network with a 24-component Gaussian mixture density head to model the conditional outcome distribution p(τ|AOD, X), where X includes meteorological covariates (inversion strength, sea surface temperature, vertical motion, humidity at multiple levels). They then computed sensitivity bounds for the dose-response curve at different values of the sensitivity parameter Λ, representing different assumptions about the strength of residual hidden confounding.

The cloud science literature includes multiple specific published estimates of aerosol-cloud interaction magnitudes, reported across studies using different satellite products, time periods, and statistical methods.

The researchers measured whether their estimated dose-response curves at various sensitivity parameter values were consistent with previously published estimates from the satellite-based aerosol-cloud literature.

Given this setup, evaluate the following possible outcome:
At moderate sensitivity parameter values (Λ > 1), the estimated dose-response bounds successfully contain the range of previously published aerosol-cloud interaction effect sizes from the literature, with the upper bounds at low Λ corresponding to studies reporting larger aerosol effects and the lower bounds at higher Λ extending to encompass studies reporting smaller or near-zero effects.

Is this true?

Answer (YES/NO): YES